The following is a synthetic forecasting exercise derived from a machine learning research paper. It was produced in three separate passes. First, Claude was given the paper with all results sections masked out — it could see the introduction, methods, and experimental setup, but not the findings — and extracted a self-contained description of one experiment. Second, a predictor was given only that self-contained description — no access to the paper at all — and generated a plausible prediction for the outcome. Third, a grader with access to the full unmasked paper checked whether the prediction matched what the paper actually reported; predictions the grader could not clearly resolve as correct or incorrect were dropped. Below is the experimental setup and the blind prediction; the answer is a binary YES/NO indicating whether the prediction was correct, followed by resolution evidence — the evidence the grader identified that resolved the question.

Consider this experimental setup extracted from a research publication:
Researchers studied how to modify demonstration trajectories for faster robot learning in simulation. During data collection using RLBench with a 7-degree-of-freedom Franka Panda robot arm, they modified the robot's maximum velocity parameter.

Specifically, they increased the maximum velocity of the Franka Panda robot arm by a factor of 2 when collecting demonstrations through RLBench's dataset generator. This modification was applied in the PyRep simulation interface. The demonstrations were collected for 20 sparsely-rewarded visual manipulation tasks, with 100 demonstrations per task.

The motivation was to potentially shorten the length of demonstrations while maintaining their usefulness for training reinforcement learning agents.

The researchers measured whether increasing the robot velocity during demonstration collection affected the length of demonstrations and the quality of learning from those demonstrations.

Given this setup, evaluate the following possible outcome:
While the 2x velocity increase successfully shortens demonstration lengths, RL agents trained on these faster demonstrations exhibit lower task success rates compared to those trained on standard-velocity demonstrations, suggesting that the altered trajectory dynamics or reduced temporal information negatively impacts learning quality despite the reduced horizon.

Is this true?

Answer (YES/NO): NO